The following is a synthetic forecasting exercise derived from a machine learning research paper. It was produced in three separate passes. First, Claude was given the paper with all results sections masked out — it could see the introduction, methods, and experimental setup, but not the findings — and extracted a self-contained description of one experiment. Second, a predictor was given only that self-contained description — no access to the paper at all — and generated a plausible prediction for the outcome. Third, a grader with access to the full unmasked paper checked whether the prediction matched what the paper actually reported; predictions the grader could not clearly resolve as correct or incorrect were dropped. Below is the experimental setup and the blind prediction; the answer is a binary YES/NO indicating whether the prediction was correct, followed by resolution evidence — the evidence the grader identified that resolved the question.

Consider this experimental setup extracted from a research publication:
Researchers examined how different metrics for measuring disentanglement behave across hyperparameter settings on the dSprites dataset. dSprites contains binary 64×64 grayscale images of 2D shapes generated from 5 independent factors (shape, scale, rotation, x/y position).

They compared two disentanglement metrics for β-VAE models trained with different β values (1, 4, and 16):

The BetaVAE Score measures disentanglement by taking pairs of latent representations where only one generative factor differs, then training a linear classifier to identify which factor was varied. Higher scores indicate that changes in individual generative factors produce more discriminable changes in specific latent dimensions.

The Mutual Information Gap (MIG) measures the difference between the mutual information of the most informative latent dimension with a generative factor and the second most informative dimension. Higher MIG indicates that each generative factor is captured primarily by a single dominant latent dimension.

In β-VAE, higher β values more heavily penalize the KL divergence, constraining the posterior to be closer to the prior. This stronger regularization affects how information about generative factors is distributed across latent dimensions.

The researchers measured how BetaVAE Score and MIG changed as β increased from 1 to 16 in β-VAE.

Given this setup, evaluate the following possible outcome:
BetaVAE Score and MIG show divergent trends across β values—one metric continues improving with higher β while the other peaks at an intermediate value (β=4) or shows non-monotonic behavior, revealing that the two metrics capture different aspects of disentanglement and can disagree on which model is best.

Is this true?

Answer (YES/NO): NO